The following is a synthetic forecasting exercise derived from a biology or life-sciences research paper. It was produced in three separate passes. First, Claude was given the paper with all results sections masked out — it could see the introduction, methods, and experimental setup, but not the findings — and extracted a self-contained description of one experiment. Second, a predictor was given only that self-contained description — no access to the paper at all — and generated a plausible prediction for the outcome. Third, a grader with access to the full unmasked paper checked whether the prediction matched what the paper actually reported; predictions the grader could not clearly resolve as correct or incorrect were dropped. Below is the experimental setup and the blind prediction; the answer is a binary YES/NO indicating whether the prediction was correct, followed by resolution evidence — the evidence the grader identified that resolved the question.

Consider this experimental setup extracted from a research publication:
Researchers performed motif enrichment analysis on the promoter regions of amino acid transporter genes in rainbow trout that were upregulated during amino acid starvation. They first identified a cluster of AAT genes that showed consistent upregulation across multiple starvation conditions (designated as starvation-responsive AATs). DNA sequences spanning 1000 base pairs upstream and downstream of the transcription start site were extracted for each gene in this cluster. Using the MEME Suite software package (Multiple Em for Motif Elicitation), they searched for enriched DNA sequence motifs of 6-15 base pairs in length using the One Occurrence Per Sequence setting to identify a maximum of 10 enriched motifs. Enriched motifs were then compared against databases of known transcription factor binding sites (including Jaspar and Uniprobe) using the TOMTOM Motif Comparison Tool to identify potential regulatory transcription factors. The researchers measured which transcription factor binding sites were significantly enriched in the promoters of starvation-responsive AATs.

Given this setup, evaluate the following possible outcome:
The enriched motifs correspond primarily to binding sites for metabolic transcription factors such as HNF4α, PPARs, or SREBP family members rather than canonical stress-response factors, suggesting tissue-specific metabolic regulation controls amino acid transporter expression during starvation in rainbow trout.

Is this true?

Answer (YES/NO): NO